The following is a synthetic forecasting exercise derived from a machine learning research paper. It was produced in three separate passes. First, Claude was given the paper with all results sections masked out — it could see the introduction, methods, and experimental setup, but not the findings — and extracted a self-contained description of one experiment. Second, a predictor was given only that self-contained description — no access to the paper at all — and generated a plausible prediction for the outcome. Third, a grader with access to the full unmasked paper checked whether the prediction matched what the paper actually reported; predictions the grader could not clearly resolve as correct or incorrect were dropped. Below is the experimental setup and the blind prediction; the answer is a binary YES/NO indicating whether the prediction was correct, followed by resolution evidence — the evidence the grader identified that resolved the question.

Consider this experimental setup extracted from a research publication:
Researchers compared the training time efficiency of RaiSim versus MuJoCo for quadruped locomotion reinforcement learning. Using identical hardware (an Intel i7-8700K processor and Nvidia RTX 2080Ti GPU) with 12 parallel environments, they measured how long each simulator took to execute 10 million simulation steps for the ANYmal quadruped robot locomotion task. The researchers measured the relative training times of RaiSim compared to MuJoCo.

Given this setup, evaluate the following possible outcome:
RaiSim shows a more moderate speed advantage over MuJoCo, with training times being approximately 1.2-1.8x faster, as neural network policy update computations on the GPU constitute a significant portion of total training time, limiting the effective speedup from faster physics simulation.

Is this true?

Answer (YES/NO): YES